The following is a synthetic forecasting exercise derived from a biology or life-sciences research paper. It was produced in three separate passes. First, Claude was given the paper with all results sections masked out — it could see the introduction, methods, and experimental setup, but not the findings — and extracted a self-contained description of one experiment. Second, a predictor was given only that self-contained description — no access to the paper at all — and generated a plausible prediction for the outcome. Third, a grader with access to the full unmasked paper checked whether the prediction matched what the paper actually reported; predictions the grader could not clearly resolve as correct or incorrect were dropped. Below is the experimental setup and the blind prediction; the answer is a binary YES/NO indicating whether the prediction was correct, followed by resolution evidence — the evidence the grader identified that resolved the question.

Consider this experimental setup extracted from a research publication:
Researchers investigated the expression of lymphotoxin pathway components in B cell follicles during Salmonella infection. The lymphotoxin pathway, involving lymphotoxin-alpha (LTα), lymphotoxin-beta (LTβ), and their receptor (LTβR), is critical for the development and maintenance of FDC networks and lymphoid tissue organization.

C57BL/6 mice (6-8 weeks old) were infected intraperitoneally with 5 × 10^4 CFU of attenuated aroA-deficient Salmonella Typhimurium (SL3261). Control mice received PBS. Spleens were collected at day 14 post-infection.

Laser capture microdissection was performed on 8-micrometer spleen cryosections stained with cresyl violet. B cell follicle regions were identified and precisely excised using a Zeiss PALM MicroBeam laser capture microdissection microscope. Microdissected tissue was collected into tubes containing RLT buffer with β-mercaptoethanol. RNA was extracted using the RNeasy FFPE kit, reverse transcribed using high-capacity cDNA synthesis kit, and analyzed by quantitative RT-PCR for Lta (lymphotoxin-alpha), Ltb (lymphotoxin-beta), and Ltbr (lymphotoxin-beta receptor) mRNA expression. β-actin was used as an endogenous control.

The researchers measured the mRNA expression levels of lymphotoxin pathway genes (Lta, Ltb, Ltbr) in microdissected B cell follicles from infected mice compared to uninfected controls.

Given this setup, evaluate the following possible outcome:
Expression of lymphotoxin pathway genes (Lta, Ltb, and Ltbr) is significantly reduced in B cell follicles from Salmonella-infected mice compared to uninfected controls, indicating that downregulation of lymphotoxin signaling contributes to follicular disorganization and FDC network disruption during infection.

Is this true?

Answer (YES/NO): NO